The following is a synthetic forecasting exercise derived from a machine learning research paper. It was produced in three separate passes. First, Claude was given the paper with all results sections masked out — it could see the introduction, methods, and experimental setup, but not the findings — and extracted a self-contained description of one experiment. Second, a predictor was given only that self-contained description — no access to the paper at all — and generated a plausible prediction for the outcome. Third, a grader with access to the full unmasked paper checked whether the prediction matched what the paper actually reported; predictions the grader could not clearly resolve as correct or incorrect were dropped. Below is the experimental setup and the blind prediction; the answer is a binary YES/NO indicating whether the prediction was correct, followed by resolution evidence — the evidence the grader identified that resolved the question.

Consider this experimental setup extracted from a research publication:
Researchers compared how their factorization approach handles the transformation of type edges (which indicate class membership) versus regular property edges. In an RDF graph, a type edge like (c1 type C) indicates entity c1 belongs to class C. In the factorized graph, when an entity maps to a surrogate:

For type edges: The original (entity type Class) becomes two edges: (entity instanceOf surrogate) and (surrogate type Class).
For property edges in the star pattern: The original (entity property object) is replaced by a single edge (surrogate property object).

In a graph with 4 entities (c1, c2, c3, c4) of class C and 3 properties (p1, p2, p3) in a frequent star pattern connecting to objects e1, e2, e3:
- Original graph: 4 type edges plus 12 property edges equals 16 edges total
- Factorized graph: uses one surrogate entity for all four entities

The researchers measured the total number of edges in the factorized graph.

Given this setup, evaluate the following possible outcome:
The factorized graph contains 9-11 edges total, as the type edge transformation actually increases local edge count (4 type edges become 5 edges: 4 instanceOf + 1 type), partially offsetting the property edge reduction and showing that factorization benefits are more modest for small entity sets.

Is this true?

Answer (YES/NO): NO